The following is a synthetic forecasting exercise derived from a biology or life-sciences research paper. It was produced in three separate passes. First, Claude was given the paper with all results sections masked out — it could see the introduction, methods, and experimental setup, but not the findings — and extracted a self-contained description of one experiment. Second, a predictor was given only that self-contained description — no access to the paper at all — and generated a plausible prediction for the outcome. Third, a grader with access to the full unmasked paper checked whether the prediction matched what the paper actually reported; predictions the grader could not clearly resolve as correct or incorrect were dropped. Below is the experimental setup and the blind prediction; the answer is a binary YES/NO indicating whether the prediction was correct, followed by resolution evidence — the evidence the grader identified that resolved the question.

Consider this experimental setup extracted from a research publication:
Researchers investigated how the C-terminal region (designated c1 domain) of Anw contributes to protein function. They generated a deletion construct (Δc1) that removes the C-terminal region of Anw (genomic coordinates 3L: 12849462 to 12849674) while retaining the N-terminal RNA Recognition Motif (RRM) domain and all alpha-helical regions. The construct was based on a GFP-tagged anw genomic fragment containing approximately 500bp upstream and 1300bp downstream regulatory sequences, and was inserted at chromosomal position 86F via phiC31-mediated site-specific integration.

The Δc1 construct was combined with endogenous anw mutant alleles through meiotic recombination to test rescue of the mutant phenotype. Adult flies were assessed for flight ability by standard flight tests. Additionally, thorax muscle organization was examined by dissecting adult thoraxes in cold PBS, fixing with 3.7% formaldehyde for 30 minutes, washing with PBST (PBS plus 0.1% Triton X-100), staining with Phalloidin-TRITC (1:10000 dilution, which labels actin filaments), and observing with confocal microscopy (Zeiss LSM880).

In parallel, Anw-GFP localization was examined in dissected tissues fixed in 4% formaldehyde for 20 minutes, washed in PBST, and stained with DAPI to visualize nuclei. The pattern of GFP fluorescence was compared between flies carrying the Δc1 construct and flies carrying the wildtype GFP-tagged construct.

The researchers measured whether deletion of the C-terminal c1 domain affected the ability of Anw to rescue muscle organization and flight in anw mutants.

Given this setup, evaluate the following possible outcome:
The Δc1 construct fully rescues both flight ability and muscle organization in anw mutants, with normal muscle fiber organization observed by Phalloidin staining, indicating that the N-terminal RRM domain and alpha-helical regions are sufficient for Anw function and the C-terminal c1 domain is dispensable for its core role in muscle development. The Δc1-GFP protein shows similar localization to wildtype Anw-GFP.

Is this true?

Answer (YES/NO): NO